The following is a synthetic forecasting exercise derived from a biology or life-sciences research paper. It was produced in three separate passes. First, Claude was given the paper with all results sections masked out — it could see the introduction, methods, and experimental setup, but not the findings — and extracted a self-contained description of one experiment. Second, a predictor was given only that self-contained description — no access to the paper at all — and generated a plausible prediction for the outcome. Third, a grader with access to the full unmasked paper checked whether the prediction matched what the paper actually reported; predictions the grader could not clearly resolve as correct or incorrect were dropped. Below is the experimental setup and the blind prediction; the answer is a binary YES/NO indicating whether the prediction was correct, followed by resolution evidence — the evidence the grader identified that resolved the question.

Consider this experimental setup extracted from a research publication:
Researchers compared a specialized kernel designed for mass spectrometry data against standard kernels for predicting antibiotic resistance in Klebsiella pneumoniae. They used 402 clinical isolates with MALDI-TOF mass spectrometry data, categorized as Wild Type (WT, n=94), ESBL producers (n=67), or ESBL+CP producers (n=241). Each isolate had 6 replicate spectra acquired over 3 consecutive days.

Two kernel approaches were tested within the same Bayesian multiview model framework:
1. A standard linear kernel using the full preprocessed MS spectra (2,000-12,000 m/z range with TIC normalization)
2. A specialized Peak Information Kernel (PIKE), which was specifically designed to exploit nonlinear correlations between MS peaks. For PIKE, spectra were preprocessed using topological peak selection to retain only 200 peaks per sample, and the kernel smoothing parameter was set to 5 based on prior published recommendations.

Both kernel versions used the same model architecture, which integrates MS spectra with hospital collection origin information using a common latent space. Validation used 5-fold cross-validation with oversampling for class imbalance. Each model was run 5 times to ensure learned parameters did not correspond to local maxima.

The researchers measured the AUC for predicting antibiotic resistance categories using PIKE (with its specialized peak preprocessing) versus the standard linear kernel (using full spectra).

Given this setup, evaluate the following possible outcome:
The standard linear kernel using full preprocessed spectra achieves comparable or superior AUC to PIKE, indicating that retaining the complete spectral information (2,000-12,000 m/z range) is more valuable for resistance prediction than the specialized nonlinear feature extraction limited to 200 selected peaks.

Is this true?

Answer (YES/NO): YES